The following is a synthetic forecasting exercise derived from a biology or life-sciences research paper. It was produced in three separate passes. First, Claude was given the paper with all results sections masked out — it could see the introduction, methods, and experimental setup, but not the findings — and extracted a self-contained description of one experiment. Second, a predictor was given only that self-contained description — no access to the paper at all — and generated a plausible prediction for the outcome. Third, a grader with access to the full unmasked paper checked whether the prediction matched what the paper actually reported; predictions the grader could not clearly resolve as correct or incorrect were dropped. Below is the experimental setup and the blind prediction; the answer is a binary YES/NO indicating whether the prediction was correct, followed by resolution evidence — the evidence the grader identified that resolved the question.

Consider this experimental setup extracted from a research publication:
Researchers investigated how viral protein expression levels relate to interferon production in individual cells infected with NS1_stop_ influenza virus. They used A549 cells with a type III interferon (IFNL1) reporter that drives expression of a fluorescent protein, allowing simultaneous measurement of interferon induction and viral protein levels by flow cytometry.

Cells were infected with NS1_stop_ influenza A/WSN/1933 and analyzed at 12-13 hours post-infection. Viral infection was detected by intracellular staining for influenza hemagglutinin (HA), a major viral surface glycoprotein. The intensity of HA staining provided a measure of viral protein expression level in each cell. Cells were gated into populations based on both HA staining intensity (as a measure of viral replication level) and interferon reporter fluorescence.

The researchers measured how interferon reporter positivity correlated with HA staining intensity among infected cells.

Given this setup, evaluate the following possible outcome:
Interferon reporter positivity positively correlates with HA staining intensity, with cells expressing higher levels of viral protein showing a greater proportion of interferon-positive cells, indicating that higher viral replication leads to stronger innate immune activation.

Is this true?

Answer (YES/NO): YES